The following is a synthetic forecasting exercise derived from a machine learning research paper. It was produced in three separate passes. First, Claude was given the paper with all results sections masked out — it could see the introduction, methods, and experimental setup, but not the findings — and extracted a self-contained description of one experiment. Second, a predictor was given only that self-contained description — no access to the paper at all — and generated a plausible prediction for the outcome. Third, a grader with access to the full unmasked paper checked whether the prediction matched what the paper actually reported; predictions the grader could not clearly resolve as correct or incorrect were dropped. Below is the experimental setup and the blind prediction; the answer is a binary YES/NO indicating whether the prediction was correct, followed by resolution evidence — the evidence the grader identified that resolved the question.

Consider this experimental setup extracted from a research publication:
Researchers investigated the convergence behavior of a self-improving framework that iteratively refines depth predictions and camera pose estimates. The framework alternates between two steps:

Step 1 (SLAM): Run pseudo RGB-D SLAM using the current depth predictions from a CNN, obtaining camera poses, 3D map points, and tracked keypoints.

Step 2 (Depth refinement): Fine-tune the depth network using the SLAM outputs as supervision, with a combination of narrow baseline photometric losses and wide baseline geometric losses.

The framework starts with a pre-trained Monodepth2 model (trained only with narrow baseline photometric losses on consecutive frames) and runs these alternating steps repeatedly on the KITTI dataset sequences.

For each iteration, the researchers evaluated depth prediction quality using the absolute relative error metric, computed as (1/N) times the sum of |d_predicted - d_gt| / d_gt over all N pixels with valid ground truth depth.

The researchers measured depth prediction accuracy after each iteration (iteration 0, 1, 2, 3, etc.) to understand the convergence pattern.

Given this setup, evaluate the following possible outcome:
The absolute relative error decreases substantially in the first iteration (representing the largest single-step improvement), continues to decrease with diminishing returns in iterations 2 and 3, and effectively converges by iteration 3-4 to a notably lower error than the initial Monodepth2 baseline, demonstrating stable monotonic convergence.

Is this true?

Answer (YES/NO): NO